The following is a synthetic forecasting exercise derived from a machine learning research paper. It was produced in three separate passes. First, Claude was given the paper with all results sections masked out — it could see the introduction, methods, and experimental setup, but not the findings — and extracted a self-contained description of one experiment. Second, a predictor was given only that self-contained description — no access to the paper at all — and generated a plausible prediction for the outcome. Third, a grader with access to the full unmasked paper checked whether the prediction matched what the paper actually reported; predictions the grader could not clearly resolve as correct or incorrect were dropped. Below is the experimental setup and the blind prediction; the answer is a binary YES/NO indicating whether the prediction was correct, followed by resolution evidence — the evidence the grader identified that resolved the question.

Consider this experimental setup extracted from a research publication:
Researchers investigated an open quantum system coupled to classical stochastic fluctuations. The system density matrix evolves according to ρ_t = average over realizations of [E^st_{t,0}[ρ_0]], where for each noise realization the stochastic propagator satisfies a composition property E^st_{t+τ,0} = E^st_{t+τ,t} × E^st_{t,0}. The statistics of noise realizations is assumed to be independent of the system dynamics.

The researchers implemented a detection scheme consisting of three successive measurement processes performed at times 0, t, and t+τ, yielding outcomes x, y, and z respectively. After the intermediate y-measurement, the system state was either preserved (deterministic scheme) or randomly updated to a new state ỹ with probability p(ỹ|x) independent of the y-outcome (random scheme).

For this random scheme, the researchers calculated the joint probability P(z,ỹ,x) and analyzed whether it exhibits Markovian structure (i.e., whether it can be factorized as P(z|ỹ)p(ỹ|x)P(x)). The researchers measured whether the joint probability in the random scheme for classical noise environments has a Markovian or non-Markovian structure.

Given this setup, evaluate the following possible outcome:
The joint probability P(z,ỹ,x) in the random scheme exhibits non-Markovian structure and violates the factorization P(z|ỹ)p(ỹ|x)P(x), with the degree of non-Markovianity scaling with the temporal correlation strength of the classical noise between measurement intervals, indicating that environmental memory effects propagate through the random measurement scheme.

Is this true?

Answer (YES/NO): NO